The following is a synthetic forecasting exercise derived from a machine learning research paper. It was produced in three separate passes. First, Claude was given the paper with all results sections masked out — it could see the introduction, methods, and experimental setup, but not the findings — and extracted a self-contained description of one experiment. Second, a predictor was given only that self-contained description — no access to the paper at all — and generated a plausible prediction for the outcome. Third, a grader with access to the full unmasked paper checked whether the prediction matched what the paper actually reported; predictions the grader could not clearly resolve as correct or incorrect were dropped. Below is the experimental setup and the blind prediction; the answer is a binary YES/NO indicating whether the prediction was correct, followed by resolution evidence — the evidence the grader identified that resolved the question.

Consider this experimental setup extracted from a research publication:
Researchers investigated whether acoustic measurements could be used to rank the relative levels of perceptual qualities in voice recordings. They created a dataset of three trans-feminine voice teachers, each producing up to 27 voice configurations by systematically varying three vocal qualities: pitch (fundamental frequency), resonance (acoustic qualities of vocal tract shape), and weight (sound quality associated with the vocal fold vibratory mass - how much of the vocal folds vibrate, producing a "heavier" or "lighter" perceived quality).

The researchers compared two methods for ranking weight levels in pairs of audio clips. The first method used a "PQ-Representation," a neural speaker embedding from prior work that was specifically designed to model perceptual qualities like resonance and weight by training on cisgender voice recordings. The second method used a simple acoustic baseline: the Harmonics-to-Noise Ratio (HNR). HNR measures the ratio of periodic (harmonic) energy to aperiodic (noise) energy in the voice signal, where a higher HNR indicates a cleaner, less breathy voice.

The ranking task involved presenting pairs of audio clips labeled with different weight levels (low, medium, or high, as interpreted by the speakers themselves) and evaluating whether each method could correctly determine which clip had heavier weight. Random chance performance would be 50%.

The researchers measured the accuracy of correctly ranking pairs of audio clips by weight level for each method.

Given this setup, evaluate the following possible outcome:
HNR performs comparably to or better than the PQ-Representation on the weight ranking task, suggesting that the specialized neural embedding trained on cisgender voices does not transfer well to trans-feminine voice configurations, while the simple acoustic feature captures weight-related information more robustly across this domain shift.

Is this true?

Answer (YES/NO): YES